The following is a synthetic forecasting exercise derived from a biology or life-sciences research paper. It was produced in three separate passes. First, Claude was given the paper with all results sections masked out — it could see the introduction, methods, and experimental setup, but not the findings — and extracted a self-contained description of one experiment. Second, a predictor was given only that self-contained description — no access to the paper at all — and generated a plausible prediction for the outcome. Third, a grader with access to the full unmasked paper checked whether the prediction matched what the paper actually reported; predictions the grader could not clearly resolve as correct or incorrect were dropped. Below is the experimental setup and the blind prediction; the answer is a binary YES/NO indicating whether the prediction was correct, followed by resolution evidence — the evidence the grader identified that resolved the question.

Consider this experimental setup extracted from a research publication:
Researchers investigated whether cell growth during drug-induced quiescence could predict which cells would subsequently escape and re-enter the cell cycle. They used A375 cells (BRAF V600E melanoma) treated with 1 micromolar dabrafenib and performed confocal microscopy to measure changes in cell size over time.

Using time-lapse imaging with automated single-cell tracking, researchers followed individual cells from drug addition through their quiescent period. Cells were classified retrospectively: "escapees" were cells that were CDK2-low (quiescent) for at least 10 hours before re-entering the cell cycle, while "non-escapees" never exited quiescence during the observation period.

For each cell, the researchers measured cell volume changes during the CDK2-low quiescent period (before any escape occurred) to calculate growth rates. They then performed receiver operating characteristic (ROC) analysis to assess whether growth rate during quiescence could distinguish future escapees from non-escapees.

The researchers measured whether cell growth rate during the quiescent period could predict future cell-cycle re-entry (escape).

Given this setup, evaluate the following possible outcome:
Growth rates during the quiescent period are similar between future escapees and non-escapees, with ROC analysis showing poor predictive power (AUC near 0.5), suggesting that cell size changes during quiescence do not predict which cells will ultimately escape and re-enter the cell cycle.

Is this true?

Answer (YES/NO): NO